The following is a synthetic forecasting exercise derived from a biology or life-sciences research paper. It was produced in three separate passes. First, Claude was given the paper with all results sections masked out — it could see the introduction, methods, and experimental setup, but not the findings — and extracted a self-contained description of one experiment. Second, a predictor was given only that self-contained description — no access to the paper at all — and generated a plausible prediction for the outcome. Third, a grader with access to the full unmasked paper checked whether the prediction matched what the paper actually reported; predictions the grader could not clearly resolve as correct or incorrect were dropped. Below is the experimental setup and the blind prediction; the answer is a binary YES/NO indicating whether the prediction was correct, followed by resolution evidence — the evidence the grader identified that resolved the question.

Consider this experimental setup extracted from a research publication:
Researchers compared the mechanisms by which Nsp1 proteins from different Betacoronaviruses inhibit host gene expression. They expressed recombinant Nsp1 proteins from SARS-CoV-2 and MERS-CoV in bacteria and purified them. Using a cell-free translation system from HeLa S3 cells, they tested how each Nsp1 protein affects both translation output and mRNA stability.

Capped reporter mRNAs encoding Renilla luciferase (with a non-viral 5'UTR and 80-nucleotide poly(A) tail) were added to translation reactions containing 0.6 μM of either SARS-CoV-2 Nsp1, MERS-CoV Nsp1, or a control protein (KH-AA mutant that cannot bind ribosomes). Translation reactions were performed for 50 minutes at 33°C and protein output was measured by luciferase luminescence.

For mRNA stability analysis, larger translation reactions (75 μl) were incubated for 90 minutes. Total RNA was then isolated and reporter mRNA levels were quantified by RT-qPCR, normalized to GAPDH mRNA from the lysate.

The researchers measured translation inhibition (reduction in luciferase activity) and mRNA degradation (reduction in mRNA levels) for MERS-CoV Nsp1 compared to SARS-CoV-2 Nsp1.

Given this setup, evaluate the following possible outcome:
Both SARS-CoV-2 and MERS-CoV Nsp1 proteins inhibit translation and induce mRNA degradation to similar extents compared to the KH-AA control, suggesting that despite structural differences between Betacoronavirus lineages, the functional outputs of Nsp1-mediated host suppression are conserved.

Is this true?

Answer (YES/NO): NO